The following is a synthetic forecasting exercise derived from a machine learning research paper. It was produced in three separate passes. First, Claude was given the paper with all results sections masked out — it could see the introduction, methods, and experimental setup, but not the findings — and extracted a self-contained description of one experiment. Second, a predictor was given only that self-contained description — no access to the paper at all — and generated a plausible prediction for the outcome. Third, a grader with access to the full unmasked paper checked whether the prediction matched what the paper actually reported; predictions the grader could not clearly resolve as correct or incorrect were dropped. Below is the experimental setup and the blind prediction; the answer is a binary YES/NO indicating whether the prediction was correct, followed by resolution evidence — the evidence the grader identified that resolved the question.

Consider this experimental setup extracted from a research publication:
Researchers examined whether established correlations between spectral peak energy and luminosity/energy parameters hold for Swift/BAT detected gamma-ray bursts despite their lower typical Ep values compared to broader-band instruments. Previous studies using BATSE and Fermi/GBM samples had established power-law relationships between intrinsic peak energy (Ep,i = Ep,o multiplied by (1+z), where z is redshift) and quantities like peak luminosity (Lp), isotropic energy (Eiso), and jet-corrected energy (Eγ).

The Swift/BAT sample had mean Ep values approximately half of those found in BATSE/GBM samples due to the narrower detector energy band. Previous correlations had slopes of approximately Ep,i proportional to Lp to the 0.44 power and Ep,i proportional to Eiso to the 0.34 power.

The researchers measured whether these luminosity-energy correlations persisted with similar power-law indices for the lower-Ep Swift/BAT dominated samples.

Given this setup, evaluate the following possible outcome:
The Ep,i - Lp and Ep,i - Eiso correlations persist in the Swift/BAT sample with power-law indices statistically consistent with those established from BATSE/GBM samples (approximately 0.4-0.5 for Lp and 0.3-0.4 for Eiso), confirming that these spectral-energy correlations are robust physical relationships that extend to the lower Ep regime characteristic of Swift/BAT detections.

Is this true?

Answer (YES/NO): YES